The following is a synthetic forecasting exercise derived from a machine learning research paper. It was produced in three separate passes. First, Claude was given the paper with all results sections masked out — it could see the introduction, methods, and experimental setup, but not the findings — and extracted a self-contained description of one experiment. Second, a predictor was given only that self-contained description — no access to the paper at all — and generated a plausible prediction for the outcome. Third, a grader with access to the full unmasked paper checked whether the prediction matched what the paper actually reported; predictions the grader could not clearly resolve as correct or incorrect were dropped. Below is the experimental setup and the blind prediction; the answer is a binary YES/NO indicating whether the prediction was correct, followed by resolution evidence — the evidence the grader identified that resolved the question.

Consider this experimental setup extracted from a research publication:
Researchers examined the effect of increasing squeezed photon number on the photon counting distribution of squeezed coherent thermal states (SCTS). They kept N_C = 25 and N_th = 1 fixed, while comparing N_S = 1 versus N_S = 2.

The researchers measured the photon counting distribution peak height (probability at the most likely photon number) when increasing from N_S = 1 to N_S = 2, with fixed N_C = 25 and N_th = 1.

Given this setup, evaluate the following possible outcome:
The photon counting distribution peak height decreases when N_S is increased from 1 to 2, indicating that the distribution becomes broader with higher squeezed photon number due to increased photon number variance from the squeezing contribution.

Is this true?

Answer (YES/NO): NO